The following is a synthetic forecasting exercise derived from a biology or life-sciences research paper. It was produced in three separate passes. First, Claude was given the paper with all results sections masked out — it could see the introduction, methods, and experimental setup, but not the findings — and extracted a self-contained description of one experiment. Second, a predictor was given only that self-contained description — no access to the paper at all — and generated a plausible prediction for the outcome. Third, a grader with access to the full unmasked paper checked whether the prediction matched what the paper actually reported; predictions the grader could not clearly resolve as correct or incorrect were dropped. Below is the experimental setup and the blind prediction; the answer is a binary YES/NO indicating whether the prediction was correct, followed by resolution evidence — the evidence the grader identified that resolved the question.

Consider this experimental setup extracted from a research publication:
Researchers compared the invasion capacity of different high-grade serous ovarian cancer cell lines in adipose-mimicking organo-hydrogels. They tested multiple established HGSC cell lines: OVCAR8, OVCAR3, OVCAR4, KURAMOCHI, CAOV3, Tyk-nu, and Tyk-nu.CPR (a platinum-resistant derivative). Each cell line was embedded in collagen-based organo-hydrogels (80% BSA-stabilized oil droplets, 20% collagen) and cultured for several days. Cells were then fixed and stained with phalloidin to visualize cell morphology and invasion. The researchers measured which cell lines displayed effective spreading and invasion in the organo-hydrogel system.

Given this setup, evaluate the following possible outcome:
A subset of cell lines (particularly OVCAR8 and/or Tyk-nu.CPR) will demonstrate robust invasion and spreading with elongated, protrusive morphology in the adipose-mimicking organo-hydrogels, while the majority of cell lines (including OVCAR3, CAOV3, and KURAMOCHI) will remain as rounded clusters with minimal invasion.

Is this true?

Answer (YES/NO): NO